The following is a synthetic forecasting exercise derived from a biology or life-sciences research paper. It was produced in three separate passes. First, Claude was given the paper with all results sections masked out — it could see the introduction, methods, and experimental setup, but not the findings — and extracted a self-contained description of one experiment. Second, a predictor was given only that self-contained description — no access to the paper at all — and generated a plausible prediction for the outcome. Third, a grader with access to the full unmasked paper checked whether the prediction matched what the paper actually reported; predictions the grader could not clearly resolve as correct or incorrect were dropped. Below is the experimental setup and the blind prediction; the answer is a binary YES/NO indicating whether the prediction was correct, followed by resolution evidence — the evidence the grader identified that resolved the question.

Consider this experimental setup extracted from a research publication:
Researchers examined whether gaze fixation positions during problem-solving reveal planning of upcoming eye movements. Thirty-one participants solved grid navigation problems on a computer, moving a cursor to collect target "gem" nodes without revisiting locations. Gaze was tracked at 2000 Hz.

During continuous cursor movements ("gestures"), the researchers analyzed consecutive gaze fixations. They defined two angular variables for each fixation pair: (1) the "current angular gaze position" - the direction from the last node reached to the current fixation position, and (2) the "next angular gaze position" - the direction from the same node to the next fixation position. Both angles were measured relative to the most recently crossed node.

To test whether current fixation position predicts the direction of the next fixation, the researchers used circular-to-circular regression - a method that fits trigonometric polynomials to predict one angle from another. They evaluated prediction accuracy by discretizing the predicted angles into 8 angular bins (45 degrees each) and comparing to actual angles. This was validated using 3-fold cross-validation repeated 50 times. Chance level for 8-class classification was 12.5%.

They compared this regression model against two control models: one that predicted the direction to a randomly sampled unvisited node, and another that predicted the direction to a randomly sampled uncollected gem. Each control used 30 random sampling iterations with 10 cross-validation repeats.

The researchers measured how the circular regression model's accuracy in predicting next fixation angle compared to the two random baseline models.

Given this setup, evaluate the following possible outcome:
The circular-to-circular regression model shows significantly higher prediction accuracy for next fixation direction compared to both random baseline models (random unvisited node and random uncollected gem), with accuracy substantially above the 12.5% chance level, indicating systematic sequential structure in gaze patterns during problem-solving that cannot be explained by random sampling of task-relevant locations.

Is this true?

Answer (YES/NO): YES